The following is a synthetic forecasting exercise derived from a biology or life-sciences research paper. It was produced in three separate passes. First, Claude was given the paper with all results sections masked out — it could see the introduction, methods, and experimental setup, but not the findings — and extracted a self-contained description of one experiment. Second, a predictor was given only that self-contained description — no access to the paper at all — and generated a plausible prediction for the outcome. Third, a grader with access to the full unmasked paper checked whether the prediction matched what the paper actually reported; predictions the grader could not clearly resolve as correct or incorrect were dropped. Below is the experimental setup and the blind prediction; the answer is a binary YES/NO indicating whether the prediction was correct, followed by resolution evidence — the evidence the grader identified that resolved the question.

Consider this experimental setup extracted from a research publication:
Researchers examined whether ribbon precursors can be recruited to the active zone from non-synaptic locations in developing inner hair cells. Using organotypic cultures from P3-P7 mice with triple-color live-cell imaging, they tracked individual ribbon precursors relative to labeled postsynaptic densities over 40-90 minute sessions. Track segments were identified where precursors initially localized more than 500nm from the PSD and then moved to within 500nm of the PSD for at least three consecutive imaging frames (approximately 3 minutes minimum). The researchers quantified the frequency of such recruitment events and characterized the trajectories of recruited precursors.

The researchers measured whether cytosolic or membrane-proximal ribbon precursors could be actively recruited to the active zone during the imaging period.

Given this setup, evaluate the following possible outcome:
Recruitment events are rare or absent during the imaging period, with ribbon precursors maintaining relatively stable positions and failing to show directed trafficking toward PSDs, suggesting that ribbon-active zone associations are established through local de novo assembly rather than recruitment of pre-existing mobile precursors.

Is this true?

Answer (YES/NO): NO